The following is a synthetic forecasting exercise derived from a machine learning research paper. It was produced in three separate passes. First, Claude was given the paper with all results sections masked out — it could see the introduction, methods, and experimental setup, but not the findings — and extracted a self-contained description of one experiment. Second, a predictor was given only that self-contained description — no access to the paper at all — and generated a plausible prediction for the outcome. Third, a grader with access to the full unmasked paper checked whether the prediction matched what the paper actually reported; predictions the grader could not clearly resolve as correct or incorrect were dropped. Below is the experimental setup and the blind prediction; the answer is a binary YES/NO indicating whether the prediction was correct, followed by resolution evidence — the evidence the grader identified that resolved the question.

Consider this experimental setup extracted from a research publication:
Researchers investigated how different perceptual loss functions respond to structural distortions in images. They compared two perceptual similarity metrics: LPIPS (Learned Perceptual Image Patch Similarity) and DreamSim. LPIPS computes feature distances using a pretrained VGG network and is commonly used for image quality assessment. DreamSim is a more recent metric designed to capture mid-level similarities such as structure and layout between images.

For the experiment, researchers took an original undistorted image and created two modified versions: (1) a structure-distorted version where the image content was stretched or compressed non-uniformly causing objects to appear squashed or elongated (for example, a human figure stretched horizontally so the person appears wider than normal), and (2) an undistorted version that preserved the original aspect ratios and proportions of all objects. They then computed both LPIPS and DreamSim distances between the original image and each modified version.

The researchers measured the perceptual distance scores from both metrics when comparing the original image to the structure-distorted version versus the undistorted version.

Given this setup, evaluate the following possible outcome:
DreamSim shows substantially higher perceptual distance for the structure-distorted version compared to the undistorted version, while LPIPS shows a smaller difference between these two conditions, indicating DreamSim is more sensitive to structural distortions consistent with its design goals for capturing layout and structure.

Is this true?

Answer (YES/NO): YES